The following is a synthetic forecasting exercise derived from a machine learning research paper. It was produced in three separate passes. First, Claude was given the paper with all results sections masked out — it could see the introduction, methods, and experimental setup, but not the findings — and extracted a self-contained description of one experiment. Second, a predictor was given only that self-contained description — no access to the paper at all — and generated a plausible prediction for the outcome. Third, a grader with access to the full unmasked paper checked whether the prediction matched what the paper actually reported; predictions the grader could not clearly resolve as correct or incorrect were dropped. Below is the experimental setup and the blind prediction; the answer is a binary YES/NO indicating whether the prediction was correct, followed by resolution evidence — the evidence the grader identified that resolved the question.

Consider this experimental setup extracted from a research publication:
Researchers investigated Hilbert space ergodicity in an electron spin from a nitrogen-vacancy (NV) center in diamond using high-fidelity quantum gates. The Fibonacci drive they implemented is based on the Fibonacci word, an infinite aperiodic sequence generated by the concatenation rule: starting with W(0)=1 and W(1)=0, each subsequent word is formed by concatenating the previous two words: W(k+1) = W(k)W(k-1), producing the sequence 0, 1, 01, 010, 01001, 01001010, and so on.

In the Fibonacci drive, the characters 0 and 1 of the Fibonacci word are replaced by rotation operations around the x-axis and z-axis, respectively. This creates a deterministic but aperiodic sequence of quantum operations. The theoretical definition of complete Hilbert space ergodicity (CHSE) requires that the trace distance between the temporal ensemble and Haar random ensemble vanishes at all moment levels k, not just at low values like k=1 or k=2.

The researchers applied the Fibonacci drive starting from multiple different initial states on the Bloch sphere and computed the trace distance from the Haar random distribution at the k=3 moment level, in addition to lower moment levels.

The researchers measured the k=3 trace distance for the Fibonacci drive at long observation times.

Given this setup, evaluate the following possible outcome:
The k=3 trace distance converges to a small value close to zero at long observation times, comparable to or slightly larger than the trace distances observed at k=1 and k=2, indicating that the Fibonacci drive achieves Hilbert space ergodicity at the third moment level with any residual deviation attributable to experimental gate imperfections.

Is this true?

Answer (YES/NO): YES